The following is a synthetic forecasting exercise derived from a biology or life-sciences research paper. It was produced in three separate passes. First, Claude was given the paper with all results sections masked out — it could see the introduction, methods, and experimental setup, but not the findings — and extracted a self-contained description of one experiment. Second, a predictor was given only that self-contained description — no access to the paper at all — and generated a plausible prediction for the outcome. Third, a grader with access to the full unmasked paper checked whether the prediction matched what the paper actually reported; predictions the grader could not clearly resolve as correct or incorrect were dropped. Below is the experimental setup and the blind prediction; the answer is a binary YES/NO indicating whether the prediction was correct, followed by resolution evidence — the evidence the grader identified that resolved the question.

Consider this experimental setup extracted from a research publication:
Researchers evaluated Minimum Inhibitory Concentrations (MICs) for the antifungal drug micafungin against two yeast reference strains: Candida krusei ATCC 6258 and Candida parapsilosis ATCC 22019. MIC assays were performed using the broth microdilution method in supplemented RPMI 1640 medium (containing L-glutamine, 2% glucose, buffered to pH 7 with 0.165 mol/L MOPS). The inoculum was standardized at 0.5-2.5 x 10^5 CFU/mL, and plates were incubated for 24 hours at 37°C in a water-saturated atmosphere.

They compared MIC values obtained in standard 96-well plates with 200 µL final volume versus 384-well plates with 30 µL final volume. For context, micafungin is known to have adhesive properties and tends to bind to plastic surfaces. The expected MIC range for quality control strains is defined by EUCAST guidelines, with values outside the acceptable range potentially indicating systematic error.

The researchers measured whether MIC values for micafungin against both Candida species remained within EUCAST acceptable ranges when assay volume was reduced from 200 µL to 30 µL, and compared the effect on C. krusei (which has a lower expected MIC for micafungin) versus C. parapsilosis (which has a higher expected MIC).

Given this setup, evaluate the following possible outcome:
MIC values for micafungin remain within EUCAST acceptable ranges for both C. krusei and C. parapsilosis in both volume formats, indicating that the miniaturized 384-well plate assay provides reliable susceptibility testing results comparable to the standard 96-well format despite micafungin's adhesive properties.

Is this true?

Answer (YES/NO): NO